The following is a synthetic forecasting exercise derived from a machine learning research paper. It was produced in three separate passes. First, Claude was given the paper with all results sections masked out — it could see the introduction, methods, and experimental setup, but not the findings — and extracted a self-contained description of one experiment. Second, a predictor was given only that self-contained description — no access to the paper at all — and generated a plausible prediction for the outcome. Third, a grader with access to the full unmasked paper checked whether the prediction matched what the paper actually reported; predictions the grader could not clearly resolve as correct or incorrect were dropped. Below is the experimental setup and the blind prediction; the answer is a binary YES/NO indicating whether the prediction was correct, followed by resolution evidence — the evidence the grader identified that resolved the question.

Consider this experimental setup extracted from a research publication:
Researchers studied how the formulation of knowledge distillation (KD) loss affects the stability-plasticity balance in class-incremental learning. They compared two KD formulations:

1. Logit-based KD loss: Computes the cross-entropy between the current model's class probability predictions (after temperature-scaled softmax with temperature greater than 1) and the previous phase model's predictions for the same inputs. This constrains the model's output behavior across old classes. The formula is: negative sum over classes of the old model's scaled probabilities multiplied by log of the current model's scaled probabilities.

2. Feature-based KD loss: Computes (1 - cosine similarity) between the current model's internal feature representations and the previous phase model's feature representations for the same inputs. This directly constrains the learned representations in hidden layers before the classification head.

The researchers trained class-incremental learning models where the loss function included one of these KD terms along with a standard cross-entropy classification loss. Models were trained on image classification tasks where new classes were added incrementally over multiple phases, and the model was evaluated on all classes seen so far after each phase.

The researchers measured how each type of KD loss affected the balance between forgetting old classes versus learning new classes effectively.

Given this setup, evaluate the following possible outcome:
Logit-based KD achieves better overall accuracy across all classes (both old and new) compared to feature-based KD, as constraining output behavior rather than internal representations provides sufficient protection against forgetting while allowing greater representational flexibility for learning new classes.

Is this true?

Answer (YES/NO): NO